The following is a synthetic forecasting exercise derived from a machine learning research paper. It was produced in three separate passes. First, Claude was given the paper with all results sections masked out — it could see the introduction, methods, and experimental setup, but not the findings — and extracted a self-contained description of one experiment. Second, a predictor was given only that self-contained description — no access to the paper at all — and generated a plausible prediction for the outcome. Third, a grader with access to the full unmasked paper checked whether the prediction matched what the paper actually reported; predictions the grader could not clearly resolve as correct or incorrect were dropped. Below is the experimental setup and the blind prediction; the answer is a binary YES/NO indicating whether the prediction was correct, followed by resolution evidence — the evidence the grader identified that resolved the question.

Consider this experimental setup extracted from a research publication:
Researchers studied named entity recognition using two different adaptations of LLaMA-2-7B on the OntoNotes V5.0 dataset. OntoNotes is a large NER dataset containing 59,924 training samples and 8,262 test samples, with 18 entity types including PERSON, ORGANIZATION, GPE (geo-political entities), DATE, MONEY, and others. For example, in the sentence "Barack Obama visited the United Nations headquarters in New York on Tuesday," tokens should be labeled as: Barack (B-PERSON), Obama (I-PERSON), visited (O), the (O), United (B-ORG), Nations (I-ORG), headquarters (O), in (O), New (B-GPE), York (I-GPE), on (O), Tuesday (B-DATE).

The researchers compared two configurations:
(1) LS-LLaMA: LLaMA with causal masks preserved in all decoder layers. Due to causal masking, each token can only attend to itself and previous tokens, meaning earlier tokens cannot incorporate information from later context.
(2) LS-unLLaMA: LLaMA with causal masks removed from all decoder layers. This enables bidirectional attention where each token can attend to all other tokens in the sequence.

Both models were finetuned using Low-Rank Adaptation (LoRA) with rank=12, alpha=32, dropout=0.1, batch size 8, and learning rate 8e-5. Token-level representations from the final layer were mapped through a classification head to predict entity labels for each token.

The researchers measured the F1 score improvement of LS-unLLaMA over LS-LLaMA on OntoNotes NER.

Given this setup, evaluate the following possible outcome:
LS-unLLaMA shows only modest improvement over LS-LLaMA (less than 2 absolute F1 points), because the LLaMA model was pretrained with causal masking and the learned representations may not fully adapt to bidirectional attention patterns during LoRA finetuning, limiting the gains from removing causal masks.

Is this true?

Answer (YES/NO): NO